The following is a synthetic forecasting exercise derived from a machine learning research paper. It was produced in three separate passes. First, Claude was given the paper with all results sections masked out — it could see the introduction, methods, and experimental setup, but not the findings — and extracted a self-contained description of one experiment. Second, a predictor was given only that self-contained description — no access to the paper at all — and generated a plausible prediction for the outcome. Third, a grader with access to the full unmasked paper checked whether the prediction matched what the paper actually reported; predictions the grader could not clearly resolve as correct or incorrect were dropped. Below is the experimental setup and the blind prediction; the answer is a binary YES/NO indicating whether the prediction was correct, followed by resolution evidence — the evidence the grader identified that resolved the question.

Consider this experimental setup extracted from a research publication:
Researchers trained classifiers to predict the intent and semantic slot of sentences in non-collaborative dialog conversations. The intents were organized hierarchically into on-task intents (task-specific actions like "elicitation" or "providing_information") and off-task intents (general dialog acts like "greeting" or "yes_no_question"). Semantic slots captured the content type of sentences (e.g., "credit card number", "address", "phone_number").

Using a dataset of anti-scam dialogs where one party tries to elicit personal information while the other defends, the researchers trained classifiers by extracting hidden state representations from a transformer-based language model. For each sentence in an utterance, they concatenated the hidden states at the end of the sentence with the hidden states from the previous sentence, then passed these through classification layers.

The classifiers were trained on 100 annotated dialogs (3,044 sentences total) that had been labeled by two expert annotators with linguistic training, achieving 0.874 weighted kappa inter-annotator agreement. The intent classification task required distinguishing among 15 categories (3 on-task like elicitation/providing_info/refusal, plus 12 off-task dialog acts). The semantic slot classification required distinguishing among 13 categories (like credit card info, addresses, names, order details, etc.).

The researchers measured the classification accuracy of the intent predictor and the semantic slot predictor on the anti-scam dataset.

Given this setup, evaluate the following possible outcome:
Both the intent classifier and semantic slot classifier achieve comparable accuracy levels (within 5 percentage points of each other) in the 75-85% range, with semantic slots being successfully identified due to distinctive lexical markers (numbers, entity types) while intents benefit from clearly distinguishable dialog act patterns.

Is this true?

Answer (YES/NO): NO